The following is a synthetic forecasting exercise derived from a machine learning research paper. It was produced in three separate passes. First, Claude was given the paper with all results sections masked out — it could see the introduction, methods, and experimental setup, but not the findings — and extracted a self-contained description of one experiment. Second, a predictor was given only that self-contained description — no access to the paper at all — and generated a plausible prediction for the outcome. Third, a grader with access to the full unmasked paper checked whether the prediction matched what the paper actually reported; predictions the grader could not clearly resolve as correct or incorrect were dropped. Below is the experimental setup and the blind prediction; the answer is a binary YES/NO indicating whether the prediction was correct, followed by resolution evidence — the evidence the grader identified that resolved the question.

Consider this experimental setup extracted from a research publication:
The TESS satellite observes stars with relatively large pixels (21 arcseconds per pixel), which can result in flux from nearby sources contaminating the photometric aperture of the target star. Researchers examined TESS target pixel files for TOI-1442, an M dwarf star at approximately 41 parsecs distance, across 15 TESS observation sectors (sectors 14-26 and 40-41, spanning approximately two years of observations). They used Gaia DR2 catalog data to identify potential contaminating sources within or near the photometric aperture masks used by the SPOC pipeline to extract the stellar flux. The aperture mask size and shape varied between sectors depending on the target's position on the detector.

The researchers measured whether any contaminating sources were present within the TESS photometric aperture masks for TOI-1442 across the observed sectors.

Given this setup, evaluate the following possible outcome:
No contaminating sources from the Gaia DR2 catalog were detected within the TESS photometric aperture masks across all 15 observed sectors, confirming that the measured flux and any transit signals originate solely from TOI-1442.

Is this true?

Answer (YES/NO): NO